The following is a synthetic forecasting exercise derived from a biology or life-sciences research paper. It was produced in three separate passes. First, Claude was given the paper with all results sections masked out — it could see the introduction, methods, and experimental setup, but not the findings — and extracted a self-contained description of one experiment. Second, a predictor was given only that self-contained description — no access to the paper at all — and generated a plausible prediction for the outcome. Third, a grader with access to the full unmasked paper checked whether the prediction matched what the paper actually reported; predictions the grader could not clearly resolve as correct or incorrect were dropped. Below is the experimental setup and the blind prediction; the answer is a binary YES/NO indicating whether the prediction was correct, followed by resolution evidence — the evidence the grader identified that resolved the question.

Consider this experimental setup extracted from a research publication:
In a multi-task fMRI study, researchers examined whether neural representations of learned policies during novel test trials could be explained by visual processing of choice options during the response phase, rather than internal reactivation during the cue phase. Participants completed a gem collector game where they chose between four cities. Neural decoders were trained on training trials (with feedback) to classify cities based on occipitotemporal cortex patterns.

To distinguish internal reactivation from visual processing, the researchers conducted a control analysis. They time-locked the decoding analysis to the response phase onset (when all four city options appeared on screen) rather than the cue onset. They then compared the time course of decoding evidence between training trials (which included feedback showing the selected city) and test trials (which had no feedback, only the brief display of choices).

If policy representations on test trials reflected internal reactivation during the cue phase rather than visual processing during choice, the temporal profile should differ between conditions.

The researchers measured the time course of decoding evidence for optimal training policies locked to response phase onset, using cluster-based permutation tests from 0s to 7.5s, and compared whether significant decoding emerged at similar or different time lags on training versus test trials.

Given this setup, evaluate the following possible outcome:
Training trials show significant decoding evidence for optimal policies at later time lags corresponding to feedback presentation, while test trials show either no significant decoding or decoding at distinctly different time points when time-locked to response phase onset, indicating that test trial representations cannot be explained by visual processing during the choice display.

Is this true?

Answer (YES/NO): NO